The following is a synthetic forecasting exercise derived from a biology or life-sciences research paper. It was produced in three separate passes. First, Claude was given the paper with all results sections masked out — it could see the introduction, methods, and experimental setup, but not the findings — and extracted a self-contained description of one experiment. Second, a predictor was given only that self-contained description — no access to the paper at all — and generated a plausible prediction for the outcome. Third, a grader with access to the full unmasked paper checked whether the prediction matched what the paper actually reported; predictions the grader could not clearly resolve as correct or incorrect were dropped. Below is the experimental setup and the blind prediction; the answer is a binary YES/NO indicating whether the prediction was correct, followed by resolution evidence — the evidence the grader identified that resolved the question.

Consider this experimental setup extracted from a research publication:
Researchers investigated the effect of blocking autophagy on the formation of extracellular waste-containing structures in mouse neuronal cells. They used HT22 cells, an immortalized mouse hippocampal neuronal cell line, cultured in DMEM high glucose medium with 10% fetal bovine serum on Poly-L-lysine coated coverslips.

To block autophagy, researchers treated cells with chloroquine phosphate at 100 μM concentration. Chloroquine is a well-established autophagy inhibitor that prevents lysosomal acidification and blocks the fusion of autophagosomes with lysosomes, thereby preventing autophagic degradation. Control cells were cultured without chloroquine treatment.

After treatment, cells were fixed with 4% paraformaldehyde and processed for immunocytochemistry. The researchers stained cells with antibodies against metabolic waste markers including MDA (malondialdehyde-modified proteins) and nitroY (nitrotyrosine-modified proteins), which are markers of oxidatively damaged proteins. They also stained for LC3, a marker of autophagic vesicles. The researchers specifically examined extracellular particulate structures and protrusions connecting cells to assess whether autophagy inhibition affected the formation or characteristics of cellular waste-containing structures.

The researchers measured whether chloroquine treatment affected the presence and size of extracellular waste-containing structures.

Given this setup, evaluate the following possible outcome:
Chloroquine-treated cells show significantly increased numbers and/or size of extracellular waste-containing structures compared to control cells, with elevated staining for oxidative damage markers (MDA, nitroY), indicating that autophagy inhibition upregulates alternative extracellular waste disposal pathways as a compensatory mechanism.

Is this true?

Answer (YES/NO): NO